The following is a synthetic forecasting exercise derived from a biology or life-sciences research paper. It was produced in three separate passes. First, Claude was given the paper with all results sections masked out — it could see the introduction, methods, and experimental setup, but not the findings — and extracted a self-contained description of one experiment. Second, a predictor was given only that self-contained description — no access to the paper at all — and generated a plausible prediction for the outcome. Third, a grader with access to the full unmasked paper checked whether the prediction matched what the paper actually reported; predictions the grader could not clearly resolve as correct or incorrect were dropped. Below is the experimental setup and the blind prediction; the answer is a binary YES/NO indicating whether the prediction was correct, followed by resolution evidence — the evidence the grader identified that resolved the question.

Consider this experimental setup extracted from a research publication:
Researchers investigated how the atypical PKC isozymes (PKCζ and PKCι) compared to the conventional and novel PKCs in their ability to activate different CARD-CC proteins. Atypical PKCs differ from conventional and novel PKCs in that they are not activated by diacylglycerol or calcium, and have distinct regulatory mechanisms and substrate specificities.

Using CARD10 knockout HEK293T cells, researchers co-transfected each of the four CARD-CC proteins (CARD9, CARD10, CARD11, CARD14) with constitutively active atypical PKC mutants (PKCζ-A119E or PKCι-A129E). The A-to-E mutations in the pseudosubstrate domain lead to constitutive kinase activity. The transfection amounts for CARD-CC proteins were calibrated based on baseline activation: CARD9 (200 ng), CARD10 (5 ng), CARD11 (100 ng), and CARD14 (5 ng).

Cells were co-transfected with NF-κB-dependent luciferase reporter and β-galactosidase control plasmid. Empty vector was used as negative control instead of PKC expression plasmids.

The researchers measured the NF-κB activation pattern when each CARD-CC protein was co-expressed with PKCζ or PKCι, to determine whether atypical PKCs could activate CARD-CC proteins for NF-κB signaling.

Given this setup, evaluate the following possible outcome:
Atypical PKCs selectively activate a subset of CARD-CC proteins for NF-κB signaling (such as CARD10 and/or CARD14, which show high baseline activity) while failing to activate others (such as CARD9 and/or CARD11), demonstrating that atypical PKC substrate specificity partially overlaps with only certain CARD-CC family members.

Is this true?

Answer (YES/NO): YES